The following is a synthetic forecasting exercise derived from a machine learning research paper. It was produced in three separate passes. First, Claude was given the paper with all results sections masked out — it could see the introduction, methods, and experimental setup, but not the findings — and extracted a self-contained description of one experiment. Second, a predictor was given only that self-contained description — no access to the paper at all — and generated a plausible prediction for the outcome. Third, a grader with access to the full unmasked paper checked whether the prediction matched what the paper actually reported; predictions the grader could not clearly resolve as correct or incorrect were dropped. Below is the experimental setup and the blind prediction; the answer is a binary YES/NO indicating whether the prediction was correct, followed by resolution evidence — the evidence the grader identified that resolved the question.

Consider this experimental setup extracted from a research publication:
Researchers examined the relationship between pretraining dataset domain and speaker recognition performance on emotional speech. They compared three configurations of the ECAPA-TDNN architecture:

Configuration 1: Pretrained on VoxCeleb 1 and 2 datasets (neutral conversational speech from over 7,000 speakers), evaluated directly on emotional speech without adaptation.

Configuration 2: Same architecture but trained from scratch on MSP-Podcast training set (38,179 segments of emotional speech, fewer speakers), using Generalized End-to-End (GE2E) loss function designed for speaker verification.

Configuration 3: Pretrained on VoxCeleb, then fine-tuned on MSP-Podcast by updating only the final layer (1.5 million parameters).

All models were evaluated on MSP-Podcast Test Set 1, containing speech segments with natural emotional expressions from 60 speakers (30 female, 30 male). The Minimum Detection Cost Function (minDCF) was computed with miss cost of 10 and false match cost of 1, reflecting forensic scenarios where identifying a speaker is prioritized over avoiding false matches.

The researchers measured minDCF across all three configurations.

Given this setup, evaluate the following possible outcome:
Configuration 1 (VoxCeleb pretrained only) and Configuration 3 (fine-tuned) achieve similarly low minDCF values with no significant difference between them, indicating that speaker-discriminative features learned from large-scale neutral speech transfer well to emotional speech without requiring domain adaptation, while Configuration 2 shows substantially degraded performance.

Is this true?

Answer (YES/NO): NO